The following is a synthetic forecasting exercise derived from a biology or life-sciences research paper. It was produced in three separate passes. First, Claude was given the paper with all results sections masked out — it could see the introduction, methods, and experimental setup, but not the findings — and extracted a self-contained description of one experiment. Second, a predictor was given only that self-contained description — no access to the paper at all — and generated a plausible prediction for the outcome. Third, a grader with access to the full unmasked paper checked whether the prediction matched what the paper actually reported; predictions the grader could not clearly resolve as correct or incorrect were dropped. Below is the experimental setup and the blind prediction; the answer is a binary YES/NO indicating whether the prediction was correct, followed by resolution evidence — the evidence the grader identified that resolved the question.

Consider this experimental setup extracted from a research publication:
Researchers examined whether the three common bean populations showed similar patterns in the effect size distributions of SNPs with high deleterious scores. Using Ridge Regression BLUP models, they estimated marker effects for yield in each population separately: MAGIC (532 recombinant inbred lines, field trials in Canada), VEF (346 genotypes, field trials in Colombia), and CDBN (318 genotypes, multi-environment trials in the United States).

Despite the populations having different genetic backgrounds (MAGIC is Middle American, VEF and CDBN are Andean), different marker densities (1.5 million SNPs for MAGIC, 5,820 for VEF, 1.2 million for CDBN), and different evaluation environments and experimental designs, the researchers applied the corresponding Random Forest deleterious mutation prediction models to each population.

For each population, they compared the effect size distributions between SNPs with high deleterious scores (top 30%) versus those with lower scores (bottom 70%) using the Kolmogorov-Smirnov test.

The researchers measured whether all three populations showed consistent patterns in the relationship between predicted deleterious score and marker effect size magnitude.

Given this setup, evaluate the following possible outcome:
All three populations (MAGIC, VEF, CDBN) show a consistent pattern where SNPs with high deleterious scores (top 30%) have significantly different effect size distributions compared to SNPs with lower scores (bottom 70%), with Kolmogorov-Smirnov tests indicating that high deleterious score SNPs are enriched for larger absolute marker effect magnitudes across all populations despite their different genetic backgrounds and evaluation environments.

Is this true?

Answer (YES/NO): NO